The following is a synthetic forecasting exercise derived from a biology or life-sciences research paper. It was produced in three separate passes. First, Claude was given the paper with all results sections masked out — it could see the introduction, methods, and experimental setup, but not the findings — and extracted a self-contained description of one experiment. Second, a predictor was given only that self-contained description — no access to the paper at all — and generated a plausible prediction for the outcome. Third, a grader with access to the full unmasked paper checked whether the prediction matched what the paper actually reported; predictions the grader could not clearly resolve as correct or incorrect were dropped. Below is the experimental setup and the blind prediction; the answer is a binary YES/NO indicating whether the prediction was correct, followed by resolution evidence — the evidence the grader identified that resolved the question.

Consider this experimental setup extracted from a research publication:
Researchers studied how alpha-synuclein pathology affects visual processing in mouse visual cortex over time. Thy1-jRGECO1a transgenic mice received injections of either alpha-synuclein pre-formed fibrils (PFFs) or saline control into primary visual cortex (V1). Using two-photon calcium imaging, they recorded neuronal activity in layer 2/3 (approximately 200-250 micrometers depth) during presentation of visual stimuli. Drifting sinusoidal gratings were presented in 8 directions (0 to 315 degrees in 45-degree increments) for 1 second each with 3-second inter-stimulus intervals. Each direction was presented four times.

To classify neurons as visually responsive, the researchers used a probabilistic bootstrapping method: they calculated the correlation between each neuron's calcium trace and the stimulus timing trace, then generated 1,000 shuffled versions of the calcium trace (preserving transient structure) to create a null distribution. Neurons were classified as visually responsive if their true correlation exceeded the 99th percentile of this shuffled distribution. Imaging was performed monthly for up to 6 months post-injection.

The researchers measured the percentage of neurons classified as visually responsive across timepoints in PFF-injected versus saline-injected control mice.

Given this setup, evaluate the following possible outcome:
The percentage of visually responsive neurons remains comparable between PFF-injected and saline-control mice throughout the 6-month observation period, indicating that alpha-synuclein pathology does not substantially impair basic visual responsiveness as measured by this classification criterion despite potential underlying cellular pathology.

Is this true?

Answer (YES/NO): NO